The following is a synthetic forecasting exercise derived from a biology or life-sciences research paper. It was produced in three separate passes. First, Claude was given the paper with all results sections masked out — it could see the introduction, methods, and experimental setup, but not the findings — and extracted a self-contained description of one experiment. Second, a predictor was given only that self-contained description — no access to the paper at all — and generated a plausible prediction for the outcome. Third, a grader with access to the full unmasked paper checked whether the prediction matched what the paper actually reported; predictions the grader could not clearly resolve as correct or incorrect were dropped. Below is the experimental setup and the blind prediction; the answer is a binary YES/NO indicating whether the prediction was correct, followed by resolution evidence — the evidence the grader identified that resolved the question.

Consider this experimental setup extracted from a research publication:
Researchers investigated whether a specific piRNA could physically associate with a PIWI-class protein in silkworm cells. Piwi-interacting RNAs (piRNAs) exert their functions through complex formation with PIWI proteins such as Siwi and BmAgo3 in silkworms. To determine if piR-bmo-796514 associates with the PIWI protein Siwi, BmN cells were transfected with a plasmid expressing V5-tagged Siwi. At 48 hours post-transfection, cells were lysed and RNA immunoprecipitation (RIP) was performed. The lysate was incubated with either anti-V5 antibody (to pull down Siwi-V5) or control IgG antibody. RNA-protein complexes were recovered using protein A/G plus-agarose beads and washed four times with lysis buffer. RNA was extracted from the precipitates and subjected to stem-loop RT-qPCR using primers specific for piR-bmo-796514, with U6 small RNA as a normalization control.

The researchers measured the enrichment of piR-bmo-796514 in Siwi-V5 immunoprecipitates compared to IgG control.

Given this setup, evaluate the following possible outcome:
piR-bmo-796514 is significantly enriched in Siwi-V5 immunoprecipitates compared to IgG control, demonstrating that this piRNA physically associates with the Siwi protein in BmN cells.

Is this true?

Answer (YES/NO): NO